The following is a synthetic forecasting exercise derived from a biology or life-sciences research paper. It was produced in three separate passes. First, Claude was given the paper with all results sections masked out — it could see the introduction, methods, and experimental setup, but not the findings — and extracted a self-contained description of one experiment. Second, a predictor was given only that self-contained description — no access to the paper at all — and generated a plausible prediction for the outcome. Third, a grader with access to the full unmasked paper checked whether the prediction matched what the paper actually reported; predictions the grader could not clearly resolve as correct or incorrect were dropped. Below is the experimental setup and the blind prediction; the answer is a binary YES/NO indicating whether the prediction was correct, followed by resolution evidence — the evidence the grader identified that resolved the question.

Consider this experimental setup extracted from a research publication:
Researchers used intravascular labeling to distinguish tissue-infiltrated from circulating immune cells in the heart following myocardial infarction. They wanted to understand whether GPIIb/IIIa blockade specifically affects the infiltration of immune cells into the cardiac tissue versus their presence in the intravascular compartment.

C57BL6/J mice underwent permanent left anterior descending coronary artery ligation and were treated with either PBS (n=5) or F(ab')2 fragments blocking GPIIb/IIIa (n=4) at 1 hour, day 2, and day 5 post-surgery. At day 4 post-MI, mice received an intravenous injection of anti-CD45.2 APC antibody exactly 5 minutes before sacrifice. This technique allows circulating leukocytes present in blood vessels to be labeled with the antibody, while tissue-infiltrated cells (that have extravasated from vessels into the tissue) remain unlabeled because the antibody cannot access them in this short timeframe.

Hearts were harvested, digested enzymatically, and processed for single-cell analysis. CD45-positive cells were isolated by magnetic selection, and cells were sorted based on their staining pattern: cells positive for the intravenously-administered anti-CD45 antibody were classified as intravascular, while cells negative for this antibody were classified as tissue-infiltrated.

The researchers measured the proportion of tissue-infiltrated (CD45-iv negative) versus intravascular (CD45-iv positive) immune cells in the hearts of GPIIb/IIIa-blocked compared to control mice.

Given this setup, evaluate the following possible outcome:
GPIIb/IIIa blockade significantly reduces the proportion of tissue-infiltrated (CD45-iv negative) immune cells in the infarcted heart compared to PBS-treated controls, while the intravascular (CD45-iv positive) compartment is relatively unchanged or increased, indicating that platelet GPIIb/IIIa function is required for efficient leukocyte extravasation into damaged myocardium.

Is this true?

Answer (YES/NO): NO